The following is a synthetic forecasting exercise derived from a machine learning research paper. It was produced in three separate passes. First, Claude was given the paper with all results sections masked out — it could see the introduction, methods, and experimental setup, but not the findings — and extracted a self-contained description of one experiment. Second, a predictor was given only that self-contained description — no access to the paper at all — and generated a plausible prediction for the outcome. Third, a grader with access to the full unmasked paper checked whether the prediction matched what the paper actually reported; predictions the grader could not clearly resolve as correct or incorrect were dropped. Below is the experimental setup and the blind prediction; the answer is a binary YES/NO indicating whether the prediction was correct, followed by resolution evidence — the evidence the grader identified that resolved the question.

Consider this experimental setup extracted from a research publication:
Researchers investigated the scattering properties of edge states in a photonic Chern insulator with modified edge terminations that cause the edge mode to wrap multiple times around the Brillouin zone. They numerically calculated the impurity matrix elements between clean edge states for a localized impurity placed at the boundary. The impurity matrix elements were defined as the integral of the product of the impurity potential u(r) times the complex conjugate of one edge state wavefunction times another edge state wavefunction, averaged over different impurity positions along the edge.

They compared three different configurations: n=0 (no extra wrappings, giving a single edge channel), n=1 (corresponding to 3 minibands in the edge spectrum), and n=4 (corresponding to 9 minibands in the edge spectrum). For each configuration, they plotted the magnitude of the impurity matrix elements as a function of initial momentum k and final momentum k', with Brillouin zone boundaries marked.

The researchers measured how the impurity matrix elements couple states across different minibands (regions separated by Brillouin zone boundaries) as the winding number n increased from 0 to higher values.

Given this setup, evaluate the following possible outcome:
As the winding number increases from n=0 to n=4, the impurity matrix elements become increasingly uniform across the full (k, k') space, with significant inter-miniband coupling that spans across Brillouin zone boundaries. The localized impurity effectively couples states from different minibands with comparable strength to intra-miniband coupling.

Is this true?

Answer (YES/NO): NO